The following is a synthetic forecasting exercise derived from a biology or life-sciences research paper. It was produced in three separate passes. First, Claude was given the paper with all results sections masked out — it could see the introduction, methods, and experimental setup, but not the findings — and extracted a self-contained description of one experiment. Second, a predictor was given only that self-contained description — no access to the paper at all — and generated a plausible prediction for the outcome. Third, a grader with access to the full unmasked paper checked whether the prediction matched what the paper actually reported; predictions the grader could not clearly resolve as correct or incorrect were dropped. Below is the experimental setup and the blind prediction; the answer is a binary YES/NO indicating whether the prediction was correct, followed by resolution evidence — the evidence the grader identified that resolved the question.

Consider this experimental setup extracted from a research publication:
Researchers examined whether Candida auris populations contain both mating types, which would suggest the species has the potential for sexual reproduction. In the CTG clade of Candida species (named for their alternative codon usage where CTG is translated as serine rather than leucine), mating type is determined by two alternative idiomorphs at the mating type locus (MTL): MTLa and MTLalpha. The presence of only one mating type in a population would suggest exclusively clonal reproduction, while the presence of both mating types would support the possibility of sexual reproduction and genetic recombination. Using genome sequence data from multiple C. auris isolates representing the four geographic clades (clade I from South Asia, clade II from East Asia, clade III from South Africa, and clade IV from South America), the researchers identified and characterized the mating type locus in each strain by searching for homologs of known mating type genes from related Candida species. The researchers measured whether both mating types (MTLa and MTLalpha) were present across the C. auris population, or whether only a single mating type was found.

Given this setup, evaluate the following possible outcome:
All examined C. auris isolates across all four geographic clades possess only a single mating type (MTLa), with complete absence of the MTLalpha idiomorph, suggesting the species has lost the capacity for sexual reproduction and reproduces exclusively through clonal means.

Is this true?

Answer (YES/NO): NO